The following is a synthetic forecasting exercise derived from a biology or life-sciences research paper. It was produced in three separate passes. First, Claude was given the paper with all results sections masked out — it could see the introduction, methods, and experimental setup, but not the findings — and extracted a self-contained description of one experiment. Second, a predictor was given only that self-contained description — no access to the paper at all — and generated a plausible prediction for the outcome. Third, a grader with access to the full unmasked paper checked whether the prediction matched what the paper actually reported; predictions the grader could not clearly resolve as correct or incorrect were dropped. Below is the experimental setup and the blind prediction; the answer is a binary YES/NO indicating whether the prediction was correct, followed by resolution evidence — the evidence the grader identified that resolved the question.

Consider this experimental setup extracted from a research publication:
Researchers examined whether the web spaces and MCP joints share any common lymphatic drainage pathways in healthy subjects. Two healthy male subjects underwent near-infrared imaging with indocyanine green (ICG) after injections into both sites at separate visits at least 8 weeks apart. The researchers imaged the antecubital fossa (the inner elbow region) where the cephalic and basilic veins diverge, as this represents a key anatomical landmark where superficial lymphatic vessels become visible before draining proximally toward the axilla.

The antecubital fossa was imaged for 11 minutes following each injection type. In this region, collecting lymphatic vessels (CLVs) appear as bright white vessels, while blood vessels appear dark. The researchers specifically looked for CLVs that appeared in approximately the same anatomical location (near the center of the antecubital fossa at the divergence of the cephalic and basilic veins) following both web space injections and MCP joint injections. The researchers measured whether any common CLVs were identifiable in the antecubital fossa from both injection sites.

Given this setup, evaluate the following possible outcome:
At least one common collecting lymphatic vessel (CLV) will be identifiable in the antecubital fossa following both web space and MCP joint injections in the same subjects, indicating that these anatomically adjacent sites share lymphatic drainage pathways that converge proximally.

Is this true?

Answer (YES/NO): YES